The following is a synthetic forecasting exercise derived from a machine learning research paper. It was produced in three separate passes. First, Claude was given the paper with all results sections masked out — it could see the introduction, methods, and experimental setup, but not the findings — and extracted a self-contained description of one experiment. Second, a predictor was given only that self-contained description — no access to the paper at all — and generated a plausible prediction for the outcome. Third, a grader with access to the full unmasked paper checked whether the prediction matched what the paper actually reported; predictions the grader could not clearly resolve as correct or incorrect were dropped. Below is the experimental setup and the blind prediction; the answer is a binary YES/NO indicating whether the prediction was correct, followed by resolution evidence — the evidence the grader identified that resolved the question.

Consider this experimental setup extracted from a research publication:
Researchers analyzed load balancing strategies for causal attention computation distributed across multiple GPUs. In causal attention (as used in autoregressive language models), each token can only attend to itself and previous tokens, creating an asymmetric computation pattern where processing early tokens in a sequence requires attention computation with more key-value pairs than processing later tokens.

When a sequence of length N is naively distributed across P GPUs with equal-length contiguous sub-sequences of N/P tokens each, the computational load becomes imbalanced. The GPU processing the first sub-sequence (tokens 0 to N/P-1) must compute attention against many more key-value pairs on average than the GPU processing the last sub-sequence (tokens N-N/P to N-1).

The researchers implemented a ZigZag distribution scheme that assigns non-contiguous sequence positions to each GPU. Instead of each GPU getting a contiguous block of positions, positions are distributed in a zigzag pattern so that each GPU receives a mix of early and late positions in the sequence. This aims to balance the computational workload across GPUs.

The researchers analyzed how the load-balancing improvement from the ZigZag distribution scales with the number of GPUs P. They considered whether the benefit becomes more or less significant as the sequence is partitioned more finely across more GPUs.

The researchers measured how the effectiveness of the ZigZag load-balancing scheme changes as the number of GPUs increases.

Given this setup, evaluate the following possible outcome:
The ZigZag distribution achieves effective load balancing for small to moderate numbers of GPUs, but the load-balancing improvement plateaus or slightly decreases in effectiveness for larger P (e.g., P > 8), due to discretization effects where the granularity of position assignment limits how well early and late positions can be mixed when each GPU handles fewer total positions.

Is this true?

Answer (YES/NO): NO